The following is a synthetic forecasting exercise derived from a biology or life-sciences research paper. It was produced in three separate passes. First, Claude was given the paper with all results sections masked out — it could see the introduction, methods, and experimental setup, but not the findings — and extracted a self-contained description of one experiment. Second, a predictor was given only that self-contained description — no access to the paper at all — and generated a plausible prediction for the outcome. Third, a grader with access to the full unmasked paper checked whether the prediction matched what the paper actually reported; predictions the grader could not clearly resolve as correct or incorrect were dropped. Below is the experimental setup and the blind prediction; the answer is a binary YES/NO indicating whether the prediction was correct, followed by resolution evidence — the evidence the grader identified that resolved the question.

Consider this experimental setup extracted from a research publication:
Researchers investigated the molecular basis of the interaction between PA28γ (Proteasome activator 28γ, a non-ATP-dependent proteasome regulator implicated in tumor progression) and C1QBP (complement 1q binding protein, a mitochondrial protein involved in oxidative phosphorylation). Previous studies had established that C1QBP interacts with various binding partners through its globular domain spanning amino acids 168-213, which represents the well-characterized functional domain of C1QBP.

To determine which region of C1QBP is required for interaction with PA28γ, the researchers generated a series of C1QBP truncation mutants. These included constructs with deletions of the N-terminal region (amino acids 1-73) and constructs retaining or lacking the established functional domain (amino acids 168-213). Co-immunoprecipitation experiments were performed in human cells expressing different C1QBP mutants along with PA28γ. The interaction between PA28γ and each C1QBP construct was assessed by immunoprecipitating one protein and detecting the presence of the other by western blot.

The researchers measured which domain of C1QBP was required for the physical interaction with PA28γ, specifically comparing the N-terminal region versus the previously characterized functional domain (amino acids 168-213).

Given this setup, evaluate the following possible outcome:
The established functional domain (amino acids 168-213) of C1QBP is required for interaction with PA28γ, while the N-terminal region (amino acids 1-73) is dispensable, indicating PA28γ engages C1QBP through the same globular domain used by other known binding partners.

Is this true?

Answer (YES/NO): NO